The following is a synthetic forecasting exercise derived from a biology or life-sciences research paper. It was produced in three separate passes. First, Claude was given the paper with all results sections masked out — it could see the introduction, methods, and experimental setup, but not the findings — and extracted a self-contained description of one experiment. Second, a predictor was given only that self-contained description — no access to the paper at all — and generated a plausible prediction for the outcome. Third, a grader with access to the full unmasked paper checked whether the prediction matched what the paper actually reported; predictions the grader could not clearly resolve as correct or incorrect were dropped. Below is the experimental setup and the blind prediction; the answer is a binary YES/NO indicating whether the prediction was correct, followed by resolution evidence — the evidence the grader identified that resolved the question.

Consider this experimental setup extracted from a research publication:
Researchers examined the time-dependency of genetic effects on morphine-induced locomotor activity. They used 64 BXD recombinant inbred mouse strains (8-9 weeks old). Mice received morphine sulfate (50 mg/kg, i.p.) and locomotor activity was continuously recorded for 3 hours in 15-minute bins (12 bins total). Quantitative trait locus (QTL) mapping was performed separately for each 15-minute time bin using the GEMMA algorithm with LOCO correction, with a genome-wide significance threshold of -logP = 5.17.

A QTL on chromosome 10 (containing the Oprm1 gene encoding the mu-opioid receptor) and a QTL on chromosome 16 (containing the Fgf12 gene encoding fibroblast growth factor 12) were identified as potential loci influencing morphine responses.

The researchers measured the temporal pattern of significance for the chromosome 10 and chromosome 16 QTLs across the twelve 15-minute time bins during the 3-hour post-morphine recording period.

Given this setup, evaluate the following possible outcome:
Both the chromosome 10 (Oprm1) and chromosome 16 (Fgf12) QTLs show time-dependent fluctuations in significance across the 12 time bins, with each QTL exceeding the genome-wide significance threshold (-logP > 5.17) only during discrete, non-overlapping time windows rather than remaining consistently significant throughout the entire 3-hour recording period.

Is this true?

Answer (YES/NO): YES